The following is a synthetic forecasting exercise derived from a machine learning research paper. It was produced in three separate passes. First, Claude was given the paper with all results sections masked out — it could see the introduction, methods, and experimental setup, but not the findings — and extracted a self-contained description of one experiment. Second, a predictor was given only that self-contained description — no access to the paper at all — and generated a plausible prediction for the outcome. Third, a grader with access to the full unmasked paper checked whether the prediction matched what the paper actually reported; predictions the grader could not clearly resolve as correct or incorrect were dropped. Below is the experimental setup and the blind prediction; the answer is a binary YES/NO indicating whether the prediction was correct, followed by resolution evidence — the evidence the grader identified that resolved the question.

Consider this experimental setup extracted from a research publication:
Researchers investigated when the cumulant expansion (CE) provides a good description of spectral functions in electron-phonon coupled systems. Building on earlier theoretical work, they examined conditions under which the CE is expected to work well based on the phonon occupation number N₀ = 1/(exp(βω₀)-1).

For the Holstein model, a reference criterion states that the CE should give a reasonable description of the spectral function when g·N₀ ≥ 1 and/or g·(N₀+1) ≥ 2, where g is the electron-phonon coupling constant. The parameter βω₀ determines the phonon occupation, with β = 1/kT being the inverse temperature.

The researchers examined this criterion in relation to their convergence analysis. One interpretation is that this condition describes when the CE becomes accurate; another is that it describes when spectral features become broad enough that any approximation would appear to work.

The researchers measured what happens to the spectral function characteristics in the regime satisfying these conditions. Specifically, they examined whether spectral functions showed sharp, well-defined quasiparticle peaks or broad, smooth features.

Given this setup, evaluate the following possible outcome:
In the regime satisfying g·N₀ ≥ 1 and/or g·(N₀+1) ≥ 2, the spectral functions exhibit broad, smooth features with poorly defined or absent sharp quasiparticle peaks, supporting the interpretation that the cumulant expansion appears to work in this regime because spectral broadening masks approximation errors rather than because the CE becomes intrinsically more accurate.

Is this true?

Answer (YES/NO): YES